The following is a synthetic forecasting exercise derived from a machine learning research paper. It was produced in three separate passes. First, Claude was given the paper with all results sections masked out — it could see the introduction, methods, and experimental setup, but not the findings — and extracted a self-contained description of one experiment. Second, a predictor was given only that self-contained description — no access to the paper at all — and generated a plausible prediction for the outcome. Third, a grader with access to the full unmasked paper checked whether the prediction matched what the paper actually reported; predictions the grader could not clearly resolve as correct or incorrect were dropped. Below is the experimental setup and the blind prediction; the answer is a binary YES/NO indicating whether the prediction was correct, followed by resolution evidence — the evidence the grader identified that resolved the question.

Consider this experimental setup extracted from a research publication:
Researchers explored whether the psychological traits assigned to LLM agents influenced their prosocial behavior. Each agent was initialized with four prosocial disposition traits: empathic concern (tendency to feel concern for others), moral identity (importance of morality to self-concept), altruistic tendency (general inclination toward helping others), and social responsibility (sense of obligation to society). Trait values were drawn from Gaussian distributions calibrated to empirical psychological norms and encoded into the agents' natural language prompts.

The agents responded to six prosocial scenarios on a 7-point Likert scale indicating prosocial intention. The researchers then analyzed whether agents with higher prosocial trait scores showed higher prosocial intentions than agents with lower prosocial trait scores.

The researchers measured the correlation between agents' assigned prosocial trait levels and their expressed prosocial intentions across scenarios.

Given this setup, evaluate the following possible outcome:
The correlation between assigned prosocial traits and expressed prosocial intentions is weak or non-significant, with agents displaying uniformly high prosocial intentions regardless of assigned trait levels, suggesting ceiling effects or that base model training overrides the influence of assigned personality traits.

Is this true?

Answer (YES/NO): NO